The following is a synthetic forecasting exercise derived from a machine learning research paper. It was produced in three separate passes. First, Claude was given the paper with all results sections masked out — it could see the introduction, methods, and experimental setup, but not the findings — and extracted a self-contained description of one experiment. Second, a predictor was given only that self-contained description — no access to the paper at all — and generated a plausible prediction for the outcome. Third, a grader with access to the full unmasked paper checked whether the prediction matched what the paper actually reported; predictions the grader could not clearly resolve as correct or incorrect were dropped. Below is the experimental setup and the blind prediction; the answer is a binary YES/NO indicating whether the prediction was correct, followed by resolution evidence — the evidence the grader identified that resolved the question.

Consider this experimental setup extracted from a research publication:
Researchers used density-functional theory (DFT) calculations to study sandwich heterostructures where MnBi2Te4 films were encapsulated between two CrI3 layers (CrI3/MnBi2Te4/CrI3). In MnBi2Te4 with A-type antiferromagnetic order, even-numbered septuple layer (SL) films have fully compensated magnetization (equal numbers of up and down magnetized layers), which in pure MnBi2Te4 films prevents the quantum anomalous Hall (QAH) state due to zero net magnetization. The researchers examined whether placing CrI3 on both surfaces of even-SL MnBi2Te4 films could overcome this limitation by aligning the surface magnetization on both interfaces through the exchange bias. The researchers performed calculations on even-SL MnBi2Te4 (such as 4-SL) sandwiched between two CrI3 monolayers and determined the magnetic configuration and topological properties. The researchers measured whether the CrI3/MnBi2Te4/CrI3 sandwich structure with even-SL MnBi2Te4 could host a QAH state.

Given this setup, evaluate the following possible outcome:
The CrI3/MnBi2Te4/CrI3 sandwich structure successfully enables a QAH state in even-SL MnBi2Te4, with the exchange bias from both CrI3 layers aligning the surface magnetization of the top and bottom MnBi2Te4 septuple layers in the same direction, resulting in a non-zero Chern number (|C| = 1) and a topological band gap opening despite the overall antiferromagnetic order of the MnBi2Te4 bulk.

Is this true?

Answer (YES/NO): YES